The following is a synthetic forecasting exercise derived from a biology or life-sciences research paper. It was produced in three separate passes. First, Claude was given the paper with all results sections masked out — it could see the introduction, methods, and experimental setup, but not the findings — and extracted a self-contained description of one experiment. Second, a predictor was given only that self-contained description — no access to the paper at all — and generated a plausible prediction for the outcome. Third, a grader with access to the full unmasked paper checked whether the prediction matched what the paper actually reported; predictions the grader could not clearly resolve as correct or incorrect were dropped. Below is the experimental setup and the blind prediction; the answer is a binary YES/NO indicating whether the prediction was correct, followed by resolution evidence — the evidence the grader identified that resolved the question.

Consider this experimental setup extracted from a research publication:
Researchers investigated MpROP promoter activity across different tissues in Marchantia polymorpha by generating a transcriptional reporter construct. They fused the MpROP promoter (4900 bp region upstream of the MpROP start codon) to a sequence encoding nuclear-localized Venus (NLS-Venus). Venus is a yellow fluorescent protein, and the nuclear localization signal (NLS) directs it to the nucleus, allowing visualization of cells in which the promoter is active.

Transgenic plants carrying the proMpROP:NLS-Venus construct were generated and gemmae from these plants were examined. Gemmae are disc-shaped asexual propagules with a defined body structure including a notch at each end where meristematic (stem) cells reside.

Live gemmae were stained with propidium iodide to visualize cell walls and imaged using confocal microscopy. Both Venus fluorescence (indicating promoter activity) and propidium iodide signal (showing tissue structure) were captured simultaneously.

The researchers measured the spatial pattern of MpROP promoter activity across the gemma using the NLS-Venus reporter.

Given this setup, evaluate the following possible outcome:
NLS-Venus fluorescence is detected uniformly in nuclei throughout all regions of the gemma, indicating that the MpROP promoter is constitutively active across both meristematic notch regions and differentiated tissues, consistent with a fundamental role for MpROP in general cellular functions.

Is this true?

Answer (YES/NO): YES